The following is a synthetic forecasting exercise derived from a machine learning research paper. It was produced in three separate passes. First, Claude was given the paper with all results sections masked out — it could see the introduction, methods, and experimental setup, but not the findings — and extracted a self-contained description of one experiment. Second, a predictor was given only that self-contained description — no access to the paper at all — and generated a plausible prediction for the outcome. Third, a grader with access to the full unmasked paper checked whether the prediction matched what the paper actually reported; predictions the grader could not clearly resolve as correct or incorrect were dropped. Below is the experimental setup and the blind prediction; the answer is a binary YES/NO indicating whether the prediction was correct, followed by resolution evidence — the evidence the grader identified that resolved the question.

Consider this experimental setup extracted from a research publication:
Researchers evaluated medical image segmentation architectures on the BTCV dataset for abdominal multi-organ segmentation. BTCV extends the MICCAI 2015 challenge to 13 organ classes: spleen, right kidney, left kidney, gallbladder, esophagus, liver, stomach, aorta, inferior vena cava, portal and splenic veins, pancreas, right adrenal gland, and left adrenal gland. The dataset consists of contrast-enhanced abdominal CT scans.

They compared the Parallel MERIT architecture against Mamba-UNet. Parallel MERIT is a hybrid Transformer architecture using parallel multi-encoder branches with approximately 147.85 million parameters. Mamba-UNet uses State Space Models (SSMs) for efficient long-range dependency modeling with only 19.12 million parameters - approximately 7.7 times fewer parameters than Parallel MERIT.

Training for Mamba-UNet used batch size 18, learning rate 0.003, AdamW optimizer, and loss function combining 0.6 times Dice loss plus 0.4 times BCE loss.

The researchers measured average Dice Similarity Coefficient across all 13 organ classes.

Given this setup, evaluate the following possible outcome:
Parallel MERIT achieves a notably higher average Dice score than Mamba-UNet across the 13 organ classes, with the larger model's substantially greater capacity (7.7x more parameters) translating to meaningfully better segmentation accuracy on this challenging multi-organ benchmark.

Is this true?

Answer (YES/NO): YES